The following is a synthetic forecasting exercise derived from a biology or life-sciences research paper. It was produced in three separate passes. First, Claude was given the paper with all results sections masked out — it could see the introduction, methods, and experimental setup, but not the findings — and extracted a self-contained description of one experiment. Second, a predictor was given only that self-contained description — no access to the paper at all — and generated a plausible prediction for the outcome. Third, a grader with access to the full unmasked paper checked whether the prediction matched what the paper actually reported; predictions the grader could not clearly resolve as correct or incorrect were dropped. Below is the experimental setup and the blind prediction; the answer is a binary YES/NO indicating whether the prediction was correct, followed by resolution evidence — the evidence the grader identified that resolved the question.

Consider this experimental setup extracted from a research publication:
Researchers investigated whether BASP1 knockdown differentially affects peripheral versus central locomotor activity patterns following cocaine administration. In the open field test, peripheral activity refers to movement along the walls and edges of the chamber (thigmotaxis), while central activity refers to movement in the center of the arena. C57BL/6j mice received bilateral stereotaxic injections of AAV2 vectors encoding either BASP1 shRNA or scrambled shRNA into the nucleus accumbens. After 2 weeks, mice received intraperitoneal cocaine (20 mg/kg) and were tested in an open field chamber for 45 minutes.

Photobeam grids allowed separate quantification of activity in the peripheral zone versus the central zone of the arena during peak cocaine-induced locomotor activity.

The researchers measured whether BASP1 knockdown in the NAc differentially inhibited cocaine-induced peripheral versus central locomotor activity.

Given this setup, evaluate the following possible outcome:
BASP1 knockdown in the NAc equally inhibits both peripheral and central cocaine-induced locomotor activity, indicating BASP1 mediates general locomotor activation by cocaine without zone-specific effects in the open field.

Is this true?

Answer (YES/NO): NO